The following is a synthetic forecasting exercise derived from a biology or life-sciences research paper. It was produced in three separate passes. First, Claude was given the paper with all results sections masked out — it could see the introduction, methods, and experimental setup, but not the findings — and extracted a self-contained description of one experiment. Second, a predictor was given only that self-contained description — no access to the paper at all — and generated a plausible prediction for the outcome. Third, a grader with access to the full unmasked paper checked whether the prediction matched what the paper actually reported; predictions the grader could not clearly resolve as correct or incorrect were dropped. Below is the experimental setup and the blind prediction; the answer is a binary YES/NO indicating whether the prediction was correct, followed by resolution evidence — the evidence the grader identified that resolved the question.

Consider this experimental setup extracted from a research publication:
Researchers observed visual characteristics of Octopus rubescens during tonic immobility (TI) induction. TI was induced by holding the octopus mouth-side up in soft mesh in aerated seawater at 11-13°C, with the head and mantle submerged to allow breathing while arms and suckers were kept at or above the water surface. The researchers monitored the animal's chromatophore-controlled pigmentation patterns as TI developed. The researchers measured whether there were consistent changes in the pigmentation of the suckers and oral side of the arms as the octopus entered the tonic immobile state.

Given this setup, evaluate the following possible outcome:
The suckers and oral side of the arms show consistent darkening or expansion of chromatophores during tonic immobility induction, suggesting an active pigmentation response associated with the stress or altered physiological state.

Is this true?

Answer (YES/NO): NO